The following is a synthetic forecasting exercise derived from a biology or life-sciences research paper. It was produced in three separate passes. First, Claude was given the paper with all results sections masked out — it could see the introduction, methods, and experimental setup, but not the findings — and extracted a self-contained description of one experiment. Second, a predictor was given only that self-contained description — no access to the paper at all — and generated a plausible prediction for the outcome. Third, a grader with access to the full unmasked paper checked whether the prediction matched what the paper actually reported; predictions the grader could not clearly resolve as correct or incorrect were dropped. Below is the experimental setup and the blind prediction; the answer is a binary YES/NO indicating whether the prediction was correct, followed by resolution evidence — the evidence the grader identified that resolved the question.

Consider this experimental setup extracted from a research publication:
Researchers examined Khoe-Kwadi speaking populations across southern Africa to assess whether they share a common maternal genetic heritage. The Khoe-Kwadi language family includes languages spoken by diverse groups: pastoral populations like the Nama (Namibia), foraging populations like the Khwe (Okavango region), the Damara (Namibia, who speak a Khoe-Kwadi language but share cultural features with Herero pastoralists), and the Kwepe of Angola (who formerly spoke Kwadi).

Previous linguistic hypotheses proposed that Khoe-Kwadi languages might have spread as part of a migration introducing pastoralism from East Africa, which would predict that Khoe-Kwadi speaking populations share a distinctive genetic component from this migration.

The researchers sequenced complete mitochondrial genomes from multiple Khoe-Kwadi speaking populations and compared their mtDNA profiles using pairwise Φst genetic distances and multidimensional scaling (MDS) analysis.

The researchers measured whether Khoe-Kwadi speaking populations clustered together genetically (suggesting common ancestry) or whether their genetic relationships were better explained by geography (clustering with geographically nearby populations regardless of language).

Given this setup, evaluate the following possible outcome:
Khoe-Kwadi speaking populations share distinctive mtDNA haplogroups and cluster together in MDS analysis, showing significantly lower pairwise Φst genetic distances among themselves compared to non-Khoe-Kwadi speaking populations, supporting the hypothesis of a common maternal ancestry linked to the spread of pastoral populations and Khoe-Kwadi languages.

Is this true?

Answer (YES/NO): NO